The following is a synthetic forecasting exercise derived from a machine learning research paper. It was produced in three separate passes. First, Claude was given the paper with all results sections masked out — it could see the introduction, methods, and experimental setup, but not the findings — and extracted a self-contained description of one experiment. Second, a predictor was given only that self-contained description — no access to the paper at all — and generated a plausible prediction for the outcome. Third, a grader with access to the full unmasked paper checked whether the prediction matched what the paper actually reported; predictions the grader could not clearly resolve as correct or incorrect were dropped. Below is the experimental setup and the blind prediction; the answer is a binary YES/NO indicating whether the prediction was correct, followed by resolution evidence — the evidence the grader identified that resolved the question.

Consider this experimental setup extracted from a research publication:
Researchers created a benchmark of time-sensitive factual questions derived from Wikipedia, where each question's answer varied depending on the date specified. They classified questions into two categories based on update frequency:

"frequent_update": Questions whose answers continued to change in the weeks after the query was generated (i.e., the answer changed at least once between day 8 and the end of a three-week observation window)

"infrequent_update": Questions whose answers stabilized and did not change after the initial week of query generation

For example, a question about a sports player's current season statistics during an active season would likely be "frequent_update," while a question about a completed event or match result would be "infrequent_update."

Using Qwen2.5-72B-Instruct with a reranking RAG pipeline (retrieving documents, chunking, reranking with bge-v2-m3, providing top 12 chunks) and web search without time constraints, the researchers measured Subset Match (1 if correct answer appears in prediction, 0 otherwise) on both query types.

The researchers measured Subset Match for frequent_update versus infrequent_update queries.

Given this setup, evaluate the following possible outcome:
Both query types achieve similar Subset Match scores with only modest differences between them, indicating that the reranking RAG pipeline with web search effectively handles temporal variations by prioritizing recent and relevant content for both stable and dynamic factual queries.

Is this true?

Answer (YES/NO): NO